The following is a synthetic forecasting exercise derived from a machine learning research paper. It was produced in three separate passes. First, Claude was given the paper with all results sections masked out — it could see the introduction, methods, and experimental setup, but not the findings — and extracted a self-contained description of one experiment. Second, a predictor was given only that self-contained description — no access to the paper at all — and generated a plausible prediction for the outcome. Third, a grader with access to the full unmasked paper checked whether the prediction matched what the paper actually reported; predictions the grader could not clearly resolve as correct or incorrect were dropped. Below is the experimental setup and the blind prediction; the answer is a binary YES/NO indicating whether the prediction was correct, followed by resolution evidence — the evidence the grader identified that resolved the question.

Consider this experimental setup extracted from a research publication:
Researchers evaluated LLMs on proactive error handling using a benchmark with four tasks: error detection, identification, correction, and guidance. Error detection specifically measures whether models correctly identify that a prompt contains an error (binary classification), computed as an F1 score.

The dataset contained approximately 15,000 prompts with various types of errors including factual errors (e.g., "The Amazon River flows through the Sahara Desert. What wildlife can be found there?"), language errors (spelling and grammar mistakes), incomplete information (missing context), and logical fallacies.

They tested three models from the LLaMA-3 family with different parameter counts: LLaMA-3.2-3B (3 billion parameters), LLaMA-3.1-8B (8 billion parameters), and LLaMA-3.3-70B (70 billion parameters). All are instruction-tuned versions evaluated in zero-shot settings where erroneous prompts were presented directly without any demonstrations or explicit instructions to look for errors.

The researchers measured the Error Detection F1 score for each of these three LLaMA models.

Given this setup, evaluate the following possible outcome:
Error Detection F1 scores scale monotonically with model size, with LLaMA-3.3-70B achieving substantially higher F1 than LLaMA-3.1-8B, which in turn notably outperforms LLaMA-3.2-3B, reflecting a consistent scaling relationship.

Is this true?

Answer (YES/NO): NO